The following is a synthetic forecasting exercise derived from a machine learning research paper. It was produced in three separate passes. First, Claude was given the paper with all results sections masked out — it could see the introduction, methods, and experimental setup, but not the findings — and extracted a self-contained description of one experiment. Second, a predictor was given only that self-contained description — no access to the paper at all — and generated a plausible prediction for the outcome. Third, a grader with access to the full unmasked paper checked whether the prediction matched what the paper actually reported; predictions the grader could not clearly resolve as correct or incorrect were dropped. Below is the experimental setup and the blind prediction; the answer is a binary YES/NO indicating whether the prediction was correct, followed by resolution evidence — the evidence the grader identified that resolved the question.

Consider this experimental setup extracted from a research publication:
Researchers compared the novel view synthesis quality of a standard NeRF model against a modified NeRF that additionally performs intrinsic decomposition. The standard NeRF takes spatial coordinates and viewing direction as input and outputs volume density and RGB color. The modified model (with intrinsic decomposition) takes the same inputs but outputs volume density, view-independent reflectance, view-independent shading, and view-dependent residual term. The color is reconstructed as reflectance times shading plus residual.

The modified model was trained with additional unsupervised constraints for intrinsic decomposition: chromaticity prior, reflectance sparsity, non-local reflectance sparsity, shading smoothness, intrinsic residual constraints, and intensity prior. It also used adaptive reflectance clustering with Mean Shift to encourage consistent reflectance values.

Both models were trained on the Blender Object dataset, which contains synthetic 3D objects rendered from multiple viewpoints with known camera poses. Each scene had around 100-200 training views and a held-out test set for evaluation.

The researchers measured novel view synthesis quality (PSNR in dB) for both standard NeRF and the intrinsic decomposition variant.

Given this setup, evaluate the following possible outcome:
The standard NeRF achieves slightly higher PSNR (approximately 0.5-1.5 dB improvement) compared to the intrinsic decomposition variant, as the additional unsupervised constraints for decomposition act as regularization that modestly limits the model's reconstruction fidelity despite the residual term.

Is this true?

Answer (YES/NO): NO